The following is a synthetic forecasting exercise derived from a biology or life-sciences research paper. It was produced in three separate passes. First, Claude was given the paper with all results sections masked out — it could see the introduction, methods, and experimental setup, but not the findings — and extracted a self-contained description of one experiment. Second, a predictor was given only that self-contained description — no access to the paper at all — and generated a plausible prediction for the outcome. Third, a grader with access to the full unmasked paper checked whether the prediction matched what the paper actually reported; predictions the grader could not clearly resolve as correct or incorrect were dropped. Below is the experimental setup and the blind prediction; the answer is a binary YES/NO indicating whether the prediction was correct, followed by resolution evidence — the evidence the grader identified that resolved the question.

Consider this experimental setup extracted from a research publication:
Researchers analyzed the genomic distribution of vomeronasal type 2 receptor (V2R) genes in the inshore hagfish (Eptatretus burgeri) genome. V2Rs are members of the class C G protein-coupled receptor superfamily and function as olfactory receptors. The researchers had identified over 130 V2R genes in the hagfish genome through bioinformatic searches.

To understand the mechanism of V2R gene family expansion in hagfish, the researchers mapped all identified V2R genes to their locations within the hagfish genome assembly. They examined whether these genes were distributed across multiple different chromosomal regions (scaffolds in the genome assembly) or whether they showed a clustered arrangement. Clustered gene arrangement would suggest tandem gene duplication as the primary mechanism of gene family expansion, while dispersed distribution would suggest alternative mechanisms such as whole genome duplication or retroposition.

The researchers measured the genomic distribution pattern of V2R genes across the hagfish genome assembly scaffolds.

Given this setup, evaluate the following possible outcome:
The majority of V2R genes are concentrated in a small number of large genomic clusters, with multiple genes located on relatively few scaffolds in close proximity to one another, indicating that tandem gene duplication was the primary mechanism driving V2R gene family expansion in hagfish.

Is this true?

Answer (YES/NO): YES